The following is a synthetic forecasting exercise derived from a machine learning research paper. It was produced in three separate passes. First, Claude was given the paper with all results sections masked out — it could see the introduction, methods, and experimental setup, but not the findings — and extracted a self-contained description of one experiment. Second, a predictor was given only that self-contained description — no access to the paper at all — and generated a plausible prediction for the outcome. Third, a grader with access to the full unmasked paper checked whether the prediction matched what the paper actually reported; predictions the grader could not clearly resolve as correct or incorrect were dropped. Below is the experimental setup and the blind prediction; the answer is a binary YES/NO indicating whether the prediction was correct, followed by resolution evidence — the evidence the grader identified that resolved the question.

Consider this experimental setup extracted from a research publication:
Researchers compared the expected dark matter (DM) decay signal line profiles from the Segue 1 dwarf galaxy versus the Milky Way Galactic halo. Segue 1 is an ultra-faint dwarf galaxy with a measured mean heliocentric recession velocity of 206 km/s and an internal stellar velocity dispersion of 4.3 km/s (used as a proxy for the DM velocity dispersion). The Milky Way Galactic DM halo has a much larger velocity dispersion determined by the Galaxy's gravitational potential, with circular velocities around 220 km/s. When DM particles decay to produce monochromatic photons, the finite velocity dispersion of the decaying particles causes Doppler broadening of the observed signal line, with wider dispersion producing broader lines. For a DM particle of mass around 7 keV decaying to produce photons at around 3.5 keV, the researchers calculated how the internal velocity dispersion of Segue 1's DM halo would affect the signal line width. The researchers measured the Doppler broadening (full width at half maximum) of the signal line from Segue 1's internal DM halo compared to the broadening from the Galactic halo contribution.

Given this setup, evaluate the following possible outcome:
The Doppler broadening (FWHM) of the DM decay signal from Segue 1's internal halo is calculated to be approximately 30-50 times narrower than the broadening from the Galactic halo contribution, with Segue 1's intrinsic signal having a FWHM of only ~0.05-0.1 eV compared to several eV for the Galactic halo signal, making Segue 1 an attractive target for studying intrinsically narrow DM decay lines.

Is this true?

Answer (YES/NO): NO